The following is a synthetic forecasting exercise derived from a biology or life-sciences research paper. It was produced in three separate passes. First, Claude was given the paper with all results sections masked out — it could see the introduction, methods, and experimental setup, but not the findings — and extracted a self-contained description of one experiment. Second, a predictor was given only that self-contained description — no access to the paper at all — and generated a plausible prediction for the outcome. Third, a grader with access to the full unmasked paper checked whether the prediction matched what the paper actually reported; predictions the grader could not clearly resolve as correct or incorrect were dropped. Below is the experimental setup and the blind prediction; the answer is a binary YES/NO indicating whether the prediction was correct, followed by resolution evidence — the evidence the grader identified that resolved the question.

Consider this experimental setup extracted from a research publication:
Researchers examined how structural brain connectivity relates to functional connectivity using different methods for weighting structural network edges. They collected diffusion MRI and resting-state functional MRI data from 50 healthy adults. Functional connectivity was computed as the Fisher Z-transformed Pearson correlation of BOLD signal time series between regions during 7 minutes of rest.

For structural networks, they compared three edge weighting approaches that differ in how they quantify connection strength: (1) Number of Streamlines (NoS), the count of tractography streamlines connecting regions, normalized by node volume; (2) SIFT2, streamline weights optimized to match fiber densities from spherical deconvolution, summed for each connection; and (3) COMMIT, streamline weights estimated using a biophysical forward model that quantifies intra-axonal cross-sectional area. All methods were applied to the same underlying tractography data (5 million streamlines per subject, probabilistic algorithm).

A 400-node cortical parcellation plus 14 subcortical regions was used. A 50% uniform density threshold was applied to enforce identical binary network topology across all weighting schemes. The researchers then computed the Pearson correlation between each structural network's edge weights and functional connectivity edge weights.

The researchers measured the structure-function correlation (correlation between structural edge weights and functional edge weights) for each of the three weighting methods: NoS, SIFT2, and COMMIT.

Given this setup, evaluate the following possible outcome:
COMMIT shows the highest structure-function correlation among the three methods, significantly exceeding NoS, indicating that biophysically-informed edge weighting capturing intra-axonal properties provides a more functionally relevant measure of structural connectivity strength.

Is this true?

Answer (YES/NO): NO